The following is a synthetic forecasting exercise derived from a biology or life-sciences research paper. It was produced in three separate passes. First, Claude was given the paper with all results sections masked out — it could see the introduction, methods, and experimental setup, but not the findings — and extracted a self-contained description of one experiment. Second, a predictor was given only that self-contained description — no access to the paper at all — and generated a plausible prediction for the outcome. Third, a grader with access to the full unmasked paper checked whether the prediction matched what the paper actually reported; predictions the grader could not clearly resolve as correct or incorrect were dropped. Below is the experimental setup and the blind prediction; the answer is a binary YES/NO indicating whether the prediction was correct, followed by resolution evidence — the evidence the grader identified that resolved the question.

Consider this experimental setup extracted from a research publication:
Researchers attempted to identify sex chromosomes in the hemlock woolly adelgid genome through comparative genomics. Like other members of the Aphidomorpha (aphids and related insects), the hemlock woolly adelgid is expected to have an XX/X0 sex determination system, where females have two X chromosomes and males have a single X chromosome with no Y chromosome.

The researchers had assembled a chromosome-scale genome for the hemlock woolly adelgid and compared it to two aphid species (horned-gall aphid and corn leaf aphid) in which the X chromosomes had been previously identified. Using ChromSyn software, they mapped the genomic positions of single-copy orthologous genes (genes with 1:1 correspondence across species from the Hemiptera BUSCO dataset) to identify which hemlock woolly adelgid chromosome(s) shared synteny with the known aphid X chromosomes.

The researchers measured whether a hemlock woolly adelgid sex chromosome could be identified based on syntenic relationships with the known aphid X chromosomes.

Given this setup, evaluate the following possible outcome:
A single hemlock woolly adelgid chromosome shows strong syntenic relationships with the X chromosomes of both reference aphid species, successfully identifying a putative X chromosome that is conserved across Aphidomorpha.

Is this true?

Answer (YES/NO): NO